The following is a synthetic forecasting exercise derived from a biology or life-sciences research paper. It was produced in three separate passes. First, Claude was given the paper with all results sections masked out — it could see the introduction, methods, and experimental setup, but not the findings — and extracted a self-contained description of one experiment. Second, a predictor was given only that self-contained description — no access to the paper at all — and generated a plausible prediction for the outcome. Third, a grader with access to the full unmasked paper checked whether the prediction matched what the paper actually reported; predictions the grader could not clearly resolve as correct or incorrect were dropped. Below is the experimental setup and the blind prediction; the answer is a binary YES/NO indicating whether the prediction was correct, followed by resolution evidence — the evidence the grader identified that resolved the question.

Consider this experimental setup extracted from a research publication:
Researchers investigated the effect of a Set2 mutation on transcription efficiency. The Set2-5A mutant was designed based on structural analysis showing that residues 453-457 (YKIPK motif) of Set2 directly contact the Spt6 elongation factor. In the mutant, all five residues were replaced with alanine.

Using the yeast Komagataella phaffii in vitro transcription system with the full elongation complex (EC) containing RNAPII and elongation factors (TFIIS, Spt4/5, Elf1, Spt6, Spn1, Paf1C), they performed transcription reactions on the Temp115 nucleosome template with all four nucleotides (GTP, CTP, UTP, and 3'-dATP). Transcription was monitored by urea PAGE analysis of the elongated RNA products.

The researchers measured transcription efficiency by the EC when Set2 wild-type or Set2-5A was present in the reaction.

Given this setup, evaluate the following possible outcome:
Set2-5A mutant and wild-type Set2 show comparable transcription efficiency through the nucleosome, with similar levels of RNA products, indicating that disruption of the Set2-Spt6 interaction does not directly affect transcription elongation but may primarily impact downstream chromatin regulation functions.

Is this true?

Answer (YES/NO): YES